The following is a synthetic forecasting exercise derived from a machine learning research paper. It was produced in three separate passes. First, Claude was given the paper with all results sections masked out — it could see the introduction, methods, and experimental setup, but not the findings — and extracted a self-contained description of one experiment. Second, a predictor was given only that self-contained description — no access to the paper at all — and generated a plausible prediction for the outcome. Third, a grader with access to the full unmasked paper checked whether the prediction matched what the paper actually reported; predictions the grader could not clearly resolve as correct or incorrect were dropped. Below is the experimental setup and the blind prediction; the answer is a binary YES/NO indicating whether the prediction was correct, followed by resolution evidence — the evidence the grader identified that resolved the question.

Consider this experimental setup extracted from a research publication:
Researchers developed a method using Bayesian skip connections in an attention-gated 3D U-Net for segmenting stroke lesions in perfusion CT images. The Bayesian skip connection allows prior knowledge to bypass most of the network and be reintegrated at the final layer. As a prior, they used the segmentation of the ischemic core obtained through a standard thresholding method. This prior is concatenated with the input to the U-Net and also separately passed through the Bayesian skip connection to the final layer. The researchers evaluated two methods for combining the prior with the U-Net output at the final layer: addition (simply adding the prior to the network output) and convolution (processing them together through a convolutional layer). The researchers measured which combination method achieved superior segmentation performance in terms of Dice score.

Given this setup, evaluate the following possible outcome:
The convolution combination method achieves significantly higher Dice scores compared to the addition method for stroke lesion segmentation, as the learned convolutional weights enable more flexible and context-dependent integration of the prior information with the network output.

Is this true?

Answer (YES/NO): YES